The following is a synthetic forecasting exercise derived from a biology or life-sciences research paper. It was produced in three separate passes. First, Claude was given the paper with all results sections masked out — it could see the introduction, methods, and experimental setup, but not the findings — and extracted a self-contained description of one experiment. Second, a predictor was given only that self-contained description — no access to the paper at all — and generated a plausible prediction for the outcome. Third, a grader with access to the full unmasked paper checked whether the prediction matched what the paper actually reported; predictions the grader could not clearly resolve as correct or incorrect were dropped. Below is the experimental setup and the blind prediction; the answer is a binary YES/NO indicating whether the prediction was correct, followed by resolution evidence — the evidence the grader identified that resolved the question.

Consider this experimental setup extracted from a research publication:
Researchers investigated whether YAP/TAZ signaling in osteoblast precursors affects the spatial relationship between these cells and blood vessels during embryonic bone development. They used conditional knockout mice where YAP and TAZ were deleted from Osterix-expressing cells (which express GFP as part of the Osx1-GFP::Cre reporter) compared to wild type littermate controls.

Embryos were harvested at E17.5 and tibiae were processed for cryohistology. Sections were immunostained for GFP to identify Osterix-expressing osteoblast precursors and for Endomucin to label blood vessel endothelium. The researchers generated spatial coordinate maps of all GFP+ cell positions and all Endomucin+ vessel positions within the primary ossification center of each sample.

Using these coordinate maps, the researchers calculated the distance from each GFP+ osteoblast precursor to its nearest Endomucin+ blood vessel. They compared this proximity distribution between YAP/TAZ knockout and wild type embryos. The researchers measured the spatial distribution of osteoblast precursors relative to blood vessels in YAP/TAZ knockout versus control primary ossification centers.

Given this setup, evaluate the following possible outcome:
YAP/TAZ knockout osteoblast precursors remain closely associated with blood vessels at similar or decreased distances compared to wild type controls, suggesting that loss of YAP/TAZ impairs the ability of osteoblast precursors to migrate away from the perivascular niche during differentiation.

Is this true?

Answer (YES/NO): NO